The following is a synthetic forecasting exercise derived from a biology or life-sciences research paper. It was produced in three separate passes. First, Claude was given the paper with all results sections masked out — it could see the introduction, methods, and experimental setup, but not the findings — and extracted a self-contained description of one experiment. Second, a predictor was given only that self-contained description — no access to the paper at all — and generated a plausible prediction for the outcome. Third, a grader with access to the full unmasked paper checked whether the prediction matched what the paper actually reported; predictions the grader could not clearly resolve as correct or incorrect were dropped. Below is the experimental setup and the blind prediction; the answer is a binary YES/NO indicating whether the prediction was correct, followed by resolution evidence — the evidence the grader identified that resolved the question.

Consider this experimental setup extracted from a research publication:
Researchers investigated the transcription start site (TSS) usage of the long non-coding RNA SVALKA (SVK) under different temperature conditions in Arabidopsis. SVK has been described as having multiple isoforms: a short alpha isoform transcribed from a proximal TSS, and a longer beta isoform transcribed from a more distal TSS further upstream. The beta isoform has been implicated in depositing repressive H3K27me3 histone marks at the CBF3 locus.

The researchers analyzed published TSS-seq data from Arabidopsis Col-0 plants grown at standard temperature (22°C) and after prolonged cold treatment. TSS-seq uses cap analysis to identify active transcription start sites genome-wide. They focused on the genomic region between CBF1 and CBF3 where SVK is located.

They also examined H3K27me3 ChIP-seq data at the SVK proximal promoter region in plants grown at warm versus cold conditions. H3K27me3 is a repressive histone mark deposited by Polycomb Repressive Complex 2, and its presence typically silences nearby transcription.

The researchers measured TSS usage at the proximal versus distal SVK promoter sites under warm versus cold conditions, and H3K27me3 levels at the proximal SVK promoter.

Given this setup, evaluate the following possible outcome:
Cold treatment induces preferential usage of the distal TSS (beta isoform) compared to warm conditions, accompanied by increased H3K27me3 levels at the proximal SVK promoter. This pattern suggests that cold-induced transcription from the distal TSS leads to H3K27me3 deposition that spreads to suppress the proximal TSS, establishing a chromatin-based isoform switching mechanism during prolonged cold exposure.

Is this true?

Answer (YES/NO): NO